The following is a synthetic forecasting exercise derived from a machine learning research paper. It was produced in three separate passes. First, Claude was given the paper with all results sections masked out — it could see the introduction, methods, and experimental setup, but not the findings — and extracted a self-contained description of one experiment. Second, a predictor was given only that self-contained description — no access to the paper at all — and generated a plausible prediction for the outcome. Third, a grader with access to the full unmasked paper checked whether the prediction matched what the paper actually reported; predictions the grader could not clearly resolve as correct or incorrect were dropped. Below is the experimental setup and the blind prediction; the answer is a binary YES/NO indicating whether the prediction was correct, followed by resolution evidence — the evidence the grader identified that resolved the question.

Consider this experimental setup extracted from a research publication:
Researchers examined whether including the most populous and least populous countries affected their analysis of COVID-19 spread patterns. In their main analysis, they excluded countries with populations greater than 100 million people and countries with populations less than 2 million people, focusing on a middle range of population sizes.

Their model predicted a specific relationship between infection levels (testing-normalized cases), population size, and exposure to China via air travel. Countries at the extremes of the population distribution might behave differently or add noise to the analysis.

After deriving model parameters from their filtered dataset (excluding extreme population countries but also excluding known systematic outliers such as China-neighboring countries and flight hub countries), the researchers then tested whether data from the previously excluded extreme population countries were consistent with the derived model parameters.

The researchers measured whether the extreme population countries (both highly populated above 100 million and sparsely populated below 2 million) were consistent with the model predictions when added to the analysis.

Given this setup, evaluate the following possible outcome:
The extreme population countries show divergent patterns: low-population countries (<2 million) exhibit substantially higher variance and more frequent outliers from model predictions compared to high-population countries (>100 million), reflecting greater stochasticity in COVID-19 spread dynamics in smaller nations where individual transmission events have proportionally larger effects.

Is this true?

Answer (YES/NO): NO